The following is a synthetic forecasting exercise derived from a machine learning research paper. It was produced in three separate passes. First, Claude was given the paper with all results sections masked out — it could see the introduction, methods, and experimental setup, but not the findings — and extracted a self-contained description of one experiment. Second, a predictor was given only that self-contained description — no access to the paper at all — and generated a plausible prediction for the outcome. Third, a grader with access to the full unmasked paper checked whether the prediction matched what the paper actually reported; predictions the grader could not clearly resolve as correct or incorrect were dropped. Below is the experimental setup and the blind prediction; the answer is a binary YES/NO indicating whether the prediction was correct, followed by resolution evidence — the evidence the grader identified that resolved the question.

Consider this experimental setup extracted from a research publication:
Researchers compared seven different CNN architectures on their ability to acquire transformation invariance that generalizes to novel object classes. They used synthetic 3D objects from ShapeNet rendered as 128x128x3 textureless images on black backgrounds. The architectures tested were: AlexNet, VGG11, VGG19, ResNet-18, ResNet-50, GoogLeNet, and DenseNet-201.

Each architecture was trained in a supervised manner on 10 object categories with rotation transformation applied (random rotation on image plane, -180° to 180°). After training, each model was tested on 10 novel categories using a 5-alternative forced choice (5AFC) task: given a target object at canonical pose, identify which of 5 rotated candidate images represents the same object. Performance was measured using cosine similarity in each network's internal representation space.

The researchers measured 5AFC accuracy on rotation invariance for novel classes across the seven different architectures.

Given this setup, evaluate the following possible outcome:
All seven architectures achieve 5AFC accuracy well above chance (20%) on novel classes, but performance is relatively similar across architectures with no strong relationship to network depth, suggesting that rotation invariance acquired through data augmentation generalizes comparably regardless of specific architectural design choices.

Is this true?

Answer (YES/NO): YES